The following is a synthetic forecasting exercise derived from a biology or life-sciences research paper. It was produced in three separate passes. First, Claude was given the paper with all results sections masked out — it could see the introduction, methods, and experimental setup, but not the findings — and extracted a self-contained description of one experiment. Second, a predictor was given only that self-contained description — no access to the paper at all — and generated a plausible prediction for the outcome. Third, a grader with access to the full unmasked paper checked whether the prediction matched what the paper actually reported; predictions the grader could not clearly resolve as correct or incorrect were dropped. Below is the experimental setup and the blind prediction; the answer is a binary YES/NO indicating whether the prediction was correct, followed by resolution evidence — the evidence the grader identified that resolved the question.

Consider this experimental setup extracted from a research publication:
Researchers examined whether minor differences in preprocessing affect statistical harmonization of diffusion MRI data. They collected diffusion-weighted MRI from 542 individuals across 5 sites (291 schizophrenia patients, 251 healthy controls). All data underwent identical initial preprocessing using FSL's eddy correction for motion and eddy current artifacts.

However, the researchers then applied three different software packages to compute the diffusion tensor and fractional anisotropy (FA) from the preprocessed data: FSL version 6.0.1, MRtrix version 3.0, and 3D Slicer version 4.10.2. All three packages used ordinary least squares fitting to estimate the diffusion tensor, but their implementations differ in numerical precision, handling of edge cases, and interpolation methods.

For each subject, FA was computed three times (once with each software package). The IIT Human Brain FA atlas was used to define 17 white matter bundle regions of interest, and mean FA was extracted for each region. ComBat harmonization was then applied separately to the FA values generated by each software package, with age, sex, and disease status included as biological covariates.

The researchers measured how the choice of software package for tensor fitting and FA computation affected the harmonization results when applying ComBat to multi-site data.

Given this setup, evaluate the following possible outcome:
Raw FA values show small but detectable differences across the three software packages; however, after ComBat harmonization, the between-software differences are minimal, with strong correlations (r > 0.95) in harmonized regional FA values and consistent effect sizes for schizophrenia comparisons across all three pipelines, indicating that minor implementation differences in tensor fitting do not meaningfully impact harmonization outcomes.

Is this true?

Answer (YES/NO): NO